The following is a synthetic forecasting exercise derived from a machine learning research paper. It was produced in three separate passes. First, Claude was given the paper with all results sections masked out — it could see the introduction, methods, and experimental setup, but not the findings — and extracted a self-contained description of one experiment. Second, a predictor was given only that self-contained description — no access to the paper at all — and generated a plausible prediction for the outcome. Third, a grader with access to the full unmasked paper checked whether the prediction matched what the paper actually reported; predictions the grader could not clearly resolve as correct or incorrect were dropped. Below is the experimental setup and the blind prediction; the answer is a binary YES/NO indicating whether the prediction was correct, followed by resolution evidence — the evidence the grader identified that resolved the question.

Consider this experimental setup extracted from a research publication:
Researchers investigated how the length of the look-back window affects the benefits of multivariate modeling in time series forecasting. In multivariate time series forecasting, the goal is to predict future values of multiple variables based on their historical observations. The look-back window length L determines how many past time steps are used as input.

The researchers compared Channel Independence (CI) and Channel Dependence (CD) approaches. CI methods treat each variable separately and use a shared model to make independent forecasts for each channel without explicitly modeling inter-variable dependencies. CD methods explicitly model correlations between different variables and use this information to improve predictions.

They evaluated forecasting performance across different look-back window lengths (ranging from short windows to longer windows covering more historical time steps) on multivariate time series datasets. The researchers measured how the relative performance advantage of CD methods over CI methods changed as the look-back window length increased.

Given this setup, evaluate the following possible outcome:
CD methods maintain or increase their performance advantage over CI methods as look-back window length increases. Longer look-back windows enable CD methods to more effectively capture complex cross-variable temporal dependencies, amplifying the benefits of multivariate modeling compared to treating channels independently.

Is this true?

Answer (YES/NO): NO